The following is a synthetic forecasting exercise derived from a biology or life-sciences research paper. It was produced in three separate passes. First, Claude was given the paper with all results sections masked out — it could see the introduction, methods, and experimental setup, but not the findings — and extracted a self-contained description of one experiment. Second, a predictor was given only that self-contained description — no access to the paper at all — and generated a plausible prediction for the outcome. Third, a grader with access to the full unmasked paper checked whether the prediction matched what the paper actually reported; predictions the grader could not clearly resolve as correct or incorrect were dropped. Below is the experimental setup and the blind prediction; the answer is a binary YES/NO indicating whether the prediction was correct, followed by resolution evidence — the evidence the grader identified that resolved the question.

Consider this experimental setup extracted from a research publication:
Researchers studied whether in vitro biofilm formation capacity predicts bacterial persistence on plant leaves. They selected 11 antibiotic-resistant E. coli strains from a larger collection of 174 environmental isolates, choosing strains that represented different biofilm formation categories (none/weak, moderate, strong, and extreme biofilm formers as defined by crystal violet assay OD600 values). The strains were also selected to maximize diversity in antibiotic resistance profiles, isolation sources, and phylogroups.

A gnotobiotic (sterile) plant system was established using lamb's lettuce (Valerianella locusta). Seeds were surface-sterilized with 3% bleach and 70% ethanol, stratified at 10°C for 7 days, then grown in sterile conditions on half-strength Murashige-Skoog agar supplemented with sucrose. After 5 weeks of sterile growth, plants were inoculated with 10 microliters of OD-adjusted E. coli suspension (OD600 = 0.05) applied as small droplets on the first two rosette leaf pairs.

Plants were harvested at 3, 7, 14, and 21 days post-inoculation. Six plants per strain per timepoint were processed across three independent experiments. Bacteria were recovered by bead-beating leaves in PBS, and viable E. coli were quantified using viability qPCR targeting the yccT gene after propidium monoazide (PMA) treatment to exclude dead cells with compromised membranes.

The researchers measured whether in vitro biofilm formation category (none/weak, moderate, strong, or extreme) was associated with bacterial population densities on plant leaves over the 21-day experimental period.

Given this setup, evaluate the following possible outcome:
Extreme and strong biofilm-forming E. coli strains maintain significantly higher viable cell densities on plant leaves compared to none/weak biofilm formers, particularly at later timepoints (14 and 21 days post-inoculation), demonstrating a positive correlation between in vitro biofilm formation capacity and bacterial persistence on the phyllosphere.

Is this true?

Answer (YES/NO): NO